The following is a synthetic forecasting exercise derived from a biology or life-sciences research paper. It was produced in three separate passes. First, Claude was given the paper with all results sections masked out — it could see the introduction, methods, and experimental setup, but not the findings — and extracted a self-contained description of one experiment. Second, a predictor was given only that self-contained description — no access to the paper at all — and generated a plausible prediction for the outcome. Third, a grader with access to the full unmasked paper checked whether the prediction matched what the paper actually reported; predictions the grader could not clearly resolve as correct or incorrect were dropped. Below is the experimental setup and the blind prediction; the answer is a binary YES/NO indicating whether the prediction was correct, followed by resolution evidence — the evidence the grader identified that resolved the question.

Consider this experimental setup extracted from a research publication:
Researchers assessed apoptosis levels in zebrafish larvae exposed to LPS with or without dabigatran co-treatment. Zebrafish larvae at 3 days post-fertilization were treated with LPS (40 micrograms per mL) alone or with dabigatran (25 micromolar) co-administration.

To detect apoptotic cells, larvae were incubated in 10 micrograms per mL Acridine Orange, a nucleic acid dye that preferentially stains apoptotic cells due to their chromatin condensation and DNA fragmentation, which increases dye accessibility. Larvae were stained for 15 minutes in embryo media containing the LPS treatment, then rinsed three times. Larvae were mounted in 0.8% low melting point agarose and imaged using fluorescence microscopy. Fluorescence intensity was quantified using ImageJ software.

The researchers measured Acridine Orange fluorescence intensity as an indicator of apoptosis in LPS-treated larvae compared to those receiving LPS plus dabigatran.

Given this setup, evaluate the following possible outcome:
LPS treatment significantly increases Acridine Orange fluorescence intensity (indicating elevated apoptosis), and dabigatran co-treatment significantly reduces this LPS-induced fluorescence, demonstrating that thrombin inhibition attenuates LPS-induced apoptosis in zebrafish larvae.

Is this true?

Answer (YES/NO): NO